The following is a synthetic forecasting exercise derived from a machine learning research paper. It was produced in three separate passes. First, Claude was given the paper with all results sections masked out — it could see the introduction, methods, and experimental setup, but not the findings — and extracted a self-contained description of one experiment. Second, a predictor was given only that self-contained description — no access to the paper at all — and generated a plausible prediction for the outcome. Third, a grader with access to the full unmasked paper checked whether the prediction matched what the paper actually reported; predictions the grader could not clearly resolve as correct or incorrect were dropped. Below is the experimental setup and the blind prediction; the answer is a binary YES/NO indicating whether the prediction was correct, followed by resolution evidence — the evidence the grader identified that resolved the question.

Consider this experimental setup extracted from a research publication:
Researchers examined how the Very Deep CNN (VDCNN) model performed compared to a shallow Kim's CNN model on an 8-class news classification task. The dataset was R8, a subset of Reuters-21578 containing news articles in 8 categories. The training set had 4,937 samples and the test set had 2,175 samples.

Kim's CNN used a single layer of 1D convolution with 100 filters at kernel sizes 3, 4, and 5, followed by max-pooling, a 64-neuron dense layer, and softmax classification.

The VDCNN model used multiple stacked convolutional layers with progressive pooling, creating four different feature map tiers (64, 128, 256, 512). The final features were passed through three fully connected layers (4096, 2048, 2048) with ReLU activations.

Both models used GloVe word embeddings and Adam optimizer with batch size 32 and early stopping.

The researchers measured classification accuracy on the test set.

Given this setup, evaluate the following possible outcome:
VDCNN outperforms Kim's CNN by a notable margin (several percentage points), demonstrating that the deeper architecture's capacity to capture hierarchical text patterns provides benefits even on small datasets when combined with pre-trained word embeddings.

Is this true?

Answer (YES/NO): NO